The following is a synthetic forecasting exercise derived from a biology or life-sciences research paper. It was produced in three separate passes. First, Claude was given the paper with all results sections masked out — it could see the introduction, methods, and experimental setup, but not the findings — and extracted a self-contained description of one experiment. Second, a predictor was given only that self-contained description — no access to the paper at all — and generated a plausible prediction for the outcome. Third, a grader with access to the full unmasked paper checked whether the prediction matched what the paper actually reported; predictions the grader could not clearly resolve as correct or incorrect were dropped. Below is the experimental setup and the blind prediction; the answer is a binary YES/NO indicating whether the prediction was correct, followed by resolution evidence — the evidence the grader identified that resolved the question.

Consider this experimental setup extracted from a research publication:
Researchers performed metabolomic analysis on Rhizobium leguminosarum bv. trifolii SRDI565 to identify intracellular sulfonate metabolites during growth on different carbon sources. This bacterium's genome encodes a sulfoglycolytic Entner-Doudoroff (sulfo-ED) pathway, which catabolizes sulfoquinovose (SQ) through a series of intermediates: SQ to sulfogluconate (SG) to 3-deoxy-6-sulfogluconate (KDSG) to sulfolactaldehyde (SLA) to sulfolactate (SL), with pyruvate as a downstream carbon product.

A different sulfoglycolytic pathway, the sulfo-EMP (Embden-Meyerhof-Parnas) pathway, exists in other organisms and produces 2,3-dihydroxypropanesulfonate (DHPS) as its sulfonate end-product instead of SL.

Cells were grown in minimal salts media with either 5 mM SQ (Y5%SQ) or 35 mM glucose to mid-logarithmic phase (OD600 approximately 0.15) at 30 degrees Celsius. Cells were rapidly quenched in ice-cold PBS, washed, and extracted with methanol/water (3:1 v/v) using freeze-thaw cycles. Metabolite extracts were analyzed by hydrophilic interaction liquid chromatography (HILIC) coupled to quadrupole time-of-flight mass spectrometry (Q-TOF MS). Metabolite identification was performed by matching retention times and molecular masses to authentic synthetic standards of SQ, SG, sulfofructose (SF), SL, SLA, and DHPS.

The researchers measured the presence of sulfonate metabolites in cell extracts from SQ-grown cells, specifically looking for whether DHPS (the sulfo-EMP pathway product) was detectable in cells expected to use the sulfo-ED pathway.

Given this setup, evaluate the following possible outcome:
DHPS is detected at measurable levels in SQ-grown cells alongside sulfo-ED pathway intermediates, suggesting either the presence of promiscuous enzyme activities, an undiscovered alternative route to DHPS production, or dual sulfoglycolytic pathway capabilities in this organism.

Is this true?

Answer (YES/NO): YES